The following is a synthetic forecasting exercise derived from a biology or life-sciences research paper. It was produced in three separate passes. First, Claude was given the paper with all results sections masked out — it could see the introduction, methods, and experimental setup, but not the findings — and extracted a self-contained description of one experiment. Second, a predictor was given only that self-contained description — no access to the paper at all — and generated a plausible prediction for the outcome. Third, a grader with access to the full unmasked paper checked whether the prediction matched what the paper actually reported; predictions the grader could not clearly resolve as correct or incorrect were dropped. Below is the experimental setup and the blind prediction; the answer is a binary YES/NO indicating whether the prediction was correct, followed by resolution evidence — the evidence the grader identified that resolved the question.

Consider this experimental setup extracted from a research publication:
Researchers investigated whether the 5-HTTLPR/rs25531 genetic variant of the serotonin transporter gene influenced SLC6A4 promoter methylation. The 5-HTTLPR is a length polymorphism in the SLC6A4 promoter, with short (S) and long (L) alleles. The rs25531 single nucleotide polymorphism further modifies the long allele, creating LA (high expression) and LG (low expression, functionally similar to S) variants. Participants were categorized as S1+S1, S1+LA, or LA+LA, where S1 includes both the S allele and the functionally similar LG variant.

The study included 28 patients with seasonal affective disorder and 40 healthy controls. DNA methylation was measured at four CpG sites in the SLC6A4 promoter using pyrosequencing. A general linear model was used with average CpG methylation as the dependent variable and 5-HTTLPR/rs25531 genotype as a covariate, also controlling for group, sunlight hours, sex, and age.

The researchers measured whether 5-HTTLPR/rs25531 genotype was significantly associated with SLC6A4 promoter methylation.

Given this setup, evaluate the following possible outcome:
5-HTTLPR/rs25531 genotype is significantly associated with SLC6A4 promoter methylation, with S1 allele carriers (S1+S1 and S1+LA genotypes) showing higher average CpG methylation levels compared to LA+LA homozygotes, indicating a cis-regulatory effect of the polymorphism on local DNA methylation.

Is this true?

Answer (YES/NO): NO